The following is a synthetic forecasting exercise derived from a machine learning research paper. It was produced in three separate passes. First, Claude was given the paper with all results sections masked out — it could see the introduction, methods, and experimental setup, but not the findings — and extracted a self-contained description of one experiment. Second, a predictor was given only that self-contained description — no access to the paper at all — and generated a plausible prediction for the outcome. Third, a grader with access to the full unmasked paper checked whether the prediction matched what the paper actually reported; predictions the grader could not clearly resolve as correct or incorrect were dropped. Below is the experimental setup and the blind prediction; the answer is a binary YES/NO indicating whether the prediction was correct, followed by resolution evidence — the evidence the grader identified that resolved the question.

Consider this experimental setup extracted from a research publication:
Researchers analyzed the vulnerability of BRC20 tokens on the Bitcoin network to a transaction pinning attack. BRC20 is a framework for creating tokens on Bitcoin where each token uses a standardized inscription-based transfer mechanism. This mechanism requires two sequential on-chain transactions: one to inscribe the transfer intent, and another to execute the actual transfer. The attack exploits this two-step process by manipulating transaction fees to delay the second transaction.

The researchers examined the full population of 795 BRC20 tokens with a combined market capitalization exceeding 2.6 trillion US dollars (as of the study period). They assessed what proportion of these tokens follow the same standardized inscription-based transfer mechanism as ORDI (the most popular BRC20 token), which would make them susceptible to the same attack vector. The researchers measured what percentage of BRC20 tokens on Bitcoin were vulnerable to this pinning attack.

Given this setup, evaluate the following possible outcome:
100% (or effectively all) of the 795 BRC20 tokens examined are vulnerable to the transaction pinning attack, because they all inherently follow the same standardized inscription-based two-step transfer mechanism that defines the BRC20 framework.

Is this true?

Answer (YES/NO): NO